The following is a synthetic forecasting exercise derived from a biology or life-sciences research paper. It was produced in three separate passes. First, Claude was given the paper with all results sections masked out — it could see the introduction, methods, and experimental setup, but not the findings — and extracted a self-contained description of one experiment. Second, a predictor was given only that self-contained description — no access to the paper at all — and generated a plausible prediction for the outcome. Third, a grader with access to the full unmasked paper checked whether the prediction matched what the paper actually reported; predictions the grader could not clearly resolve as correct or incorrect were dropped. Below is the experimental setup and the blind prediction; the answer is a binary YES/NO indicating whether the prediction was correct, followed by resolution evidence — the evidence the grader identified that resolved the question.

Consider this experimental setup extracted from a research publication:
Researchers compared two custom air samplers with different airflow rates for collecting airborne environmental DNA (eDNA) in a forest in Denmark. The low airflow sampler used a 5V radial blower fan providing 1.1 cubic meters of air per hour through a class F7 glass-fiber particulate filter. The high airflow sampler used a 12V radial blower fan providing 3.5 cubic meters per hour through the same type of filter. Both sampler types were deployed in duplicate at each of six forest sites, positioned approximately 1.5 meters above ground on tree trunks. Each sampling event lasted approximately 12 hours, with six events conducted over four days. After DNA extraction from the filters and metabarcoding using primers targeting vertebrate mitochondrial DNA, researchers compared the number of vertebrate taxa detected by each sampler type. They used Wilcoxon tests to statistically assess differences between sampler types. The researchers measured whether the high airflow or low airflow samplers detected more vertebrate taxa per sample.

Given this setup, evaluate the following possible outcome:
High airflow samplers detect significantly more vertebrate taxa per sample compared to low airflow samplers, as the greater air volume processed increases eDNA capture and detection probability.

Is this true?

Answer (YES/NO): NO